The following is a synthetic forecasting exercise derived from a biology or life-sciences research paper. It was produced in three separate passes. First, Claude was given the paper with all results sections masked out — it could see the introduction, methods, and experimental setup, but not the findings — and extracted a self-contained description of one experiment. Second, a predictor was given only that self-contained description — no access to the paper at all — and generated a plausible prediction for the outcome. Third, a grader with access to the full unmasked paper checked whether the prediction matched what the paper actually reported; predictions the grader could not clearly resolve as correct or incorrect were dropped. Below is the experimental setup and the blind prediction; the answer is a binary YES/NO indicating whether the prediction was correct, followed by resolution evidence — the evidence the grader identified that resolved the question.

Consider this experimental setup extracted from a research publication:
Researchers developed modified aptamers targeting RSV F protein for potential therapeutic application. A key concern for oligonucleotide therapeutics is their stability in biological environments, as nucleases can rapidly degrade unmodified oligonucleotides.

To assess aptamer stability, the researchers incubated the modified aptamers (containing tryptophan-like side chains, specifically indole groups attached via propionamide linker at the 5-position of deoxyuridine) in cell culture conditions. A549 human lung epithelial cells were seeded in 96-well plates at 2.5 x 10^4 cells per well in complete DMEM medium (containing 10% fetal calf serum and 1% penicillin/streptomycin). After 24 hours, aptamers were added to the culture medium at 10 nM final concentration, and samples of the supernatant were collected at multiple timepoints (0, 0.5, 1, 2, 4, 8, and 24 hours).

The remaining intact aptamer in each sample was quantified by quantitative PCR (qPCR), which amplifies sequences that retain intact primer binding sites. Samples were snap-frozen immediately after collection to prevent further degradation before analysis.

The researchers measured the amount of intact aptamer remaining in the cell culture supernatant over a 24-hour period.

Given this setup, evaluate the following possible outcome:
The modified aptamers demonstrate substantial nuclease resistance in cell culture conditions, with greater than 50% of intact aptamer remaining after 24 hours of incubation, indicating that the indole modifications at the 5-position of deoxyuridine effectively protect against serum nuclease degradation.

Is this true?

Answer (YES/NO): NO